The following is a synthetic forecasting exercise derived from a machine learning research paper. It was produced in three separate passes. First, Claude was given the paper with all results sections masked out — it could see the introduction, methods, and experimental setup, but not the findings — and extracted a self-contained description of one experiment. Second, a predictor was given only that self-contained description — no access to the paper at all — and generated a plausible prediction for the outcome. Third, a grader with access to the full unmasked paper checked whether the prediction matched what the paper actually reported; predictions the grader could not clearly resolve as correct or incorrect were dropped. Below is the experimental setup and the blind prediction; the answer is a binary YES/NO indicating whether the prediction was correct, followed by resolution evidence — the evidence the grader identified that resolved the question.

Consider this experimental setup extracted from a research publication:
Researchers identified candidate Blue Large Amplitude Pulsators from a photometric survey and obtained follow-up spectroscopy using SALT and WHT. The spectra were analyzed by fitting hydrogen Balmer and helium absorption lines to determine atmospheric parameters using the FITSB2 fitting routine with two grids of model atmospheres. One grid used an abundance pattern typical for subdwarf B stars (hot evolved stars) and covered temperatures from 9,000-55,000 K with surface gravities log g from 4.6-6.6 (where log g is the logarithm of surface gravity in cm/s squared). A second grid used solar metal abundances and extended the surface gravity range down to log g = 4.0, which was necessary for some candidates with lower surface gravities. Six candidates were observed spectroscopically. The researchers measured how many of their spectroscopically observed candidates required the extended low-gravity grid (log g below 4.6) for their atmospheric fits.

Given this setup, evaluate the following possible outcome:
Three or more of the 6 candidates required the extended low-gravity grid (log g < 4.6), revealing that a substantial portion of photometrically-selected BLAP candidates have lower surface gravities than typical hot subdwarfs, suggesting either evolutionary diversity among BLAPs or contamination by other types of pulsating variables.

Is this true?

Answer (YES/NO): YES